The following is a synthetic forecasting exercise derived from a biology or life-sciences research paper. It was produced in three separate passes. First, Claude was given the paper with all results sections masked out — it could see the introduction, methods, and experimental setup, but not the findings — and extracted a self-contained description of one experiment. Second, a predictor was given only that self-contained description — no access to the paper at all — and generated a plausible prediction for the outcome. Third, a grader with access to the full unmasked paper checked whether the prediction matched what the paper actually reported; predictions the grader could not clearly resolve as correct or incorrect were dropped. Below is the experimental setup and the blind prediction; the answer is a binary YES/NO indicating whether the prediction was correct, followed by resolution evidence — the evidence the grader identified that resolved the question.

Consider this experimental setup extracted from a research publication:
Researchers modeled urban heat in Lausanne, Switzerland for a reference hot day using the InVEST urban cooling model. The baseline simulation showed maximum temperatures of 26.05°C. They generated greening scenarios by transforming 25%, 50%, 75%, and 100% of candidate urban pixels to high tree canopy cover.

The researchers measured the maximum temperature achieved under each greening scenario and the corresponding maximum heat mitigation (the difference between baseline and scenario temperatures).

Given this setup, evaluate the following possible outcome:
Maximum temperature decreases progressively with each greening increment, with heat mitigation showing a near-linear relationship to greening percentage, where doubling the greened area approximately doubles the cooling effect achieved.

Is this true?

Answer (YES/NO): YES